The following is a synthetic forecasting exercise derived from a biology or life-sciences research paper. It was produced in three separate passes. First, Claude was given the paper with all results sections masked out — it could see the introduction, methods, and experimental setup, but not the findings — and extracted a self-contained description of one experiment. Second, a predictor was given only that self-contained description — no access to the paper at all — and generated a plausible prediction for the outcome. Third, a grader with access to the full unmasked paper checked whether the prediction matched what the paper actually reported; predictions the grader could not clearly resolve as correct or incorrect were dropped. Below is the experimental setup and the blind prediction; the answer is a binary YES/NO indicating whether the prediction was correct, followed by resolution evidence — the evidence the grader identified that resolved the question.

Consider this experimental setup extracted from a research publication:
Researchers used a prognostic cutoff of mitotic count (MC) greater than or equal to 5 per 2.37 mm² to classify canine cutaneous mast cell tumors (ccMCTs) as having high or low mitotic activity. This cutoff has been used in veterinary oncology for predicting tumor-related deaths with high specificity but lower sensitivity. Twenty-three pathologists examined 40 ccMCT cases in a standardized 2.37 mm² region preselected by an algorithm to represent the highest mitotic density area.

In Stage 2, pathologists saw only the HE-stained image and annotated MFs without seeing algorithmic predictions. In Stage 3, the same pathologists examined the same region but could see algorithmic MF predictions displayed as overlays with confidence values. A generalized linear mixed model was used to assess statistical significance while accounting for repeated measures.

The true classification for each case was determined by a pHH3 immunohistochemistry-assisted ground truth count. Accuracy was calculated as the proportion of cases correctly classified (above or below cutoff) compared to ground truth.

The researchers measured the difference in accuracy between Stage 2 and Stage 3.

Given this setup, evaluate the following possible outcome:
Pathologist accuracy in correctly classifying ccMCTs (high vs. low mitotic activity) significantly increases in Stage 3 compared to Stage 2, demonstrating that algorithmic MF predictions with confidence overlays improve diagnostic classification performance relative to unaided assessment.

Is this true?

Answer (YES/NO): YES